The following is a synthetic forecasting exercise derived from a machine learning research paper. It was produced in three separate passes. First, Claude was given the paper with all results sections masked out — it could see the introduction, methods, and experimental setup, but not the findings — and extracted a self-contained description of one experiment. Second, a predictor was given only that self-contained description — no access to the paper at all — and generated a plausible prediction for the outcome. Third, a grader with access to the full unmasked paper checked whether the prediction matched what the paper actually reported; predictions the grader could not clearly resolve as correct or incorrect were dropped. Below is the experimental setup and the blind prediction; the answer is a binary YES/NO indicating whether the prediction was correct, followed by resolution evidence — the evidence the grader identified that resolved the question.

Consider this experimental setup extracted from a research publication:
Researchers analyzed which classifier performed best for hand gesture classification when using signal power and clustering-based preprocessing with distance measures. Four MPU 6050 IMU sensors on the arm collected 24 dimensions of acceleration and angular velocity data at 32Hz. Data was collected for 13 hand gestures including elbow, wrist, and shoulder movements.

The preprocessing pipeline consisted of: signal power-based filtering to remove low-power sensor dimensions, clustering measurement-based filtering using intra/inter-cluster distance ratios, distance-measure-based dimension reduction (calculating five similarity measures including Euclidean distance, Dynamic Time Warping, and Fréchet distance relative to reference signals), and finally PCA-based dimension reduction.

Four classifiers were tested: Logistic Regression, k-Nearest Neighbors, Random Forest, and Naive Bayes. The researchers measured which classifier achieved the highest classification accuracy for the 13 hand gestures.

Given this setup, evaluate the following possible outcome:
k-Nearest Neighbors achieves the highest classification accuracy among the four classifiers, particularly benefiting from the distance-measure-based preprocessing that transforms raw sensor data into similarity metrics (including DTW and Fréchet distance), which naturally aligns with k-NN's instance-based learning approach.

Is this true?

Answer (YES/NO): NO